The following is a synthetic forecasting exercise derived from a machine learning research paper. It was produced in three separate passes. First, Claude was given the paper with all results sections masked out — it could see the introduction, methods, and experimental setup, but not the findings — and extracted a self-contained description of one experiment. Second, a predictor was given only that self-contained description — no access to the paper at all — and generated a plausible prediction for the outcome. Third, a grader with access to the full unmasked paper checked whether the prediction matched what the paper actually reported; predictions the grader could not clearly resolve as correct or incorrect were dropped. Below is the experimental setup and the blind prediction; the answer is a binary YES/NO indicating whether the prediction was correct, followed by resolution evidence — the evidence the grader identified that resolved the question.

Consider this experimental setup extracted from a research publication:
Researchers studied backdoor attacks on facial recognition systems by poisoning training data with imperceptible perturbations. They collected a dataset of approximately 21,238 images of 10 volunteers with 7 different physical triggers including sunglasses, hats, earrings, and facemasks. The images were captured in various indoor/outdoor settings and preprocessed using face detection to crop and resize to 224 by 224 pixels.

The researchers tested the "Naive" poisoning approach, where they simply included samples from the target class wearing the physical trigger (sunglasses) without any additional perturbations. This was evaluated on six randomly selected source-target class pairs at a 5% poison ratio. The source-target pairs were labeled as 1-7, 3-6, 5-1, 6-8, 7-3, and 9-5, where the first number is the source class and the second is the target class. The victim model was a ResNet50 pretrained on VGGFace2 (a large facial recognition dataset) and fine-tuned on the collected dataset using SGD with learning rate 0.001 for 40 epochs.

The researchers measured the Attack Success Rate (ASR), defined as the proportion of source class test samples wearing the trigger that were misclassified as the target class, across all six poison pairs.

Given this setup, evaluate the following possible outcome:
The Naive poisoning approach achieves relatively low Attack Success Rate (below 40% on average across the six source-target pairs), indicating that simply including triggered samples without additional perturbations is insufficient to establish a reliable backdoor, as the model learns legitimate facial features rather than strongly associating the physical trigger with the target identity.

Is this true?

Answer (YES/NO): YES